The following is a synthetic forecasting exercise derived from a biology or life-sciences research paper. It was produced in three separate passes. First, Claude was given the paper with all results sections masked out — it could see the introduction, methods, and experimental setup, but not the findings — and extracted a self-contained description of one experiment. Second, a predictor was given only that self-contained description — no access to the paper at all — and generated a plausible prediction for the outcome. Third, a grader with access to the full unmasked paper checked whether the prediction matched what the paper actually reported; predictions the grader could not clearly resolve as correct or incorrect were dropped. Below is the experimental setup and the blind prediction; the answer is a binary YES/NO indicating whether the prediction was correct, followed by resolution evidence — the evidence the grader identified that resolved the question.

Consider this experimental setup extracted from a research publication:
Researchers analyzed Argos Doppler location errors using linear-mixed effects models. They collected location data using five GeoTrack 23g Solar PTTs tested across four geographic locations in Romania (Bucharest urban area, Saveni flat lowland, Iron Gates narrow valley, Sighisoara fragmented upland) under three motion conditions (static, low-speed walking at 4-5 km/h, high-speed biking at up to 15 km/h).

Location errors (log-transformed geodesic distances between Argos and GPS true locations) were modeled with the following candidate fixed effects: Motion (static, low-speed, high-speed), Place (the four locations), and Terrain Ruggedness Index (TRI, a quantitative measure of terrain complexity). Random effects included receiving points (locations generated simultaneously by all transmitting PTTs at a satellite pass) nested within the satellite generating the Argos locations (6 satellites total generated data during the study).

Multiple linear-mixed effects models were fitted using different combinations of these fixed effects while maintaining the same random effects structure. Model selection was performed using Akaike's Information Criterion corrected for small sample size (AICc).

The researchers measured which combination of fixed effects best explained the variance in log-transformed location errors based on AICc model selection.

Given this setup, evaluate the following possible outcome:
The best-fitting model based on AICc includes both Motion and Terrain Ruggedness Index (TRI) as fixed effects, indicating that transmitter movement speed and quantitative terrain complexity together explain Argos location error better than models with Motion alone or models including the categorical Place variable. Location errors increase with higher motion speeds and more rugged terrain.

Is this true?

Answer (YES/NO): NO